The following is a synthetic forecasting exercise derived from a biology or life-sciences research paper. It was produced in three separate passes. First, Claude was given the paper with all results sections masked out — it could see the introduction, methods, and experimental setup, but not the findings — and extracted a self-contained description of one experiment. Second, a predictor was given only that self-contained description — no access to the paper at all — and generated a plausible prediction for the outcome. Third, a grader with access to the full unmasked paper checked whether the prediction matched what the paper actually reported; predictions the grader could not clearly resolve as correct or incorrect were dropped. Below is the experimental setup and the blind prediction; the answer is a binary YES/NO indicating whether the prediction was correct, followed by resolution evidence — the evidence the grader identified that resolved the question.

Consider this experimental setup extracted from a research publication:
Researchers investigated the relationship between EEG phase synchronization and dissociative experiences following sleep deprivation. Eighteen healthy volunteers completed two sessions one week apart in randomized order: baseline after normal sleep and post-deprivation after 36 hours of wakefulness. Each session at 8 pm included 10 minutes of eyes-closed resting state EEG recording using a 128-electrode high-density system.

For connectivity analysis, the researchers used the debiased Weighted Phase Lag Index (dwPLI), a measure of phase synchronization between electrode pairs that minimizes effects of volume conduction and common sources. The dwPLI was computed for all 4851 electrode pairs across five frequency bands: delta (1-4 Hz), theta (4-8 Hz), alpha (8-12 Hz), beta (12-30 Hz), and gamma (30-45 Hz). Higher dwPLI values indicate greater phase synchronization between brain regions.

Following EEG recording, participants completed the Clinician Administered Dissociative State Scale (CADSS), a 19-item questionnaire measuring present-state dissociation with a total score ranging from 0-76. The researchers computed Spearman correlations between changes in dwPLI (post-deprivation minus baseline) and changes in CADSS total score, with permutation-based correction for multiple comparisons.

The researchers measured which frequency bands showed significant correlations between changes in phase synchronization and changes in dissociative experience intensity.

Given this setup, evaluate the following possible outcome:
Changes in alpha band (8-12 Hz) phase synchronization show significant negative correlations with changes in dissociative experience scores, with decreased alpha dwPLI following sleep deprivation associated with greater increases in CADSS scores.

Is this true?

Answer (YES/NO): NO